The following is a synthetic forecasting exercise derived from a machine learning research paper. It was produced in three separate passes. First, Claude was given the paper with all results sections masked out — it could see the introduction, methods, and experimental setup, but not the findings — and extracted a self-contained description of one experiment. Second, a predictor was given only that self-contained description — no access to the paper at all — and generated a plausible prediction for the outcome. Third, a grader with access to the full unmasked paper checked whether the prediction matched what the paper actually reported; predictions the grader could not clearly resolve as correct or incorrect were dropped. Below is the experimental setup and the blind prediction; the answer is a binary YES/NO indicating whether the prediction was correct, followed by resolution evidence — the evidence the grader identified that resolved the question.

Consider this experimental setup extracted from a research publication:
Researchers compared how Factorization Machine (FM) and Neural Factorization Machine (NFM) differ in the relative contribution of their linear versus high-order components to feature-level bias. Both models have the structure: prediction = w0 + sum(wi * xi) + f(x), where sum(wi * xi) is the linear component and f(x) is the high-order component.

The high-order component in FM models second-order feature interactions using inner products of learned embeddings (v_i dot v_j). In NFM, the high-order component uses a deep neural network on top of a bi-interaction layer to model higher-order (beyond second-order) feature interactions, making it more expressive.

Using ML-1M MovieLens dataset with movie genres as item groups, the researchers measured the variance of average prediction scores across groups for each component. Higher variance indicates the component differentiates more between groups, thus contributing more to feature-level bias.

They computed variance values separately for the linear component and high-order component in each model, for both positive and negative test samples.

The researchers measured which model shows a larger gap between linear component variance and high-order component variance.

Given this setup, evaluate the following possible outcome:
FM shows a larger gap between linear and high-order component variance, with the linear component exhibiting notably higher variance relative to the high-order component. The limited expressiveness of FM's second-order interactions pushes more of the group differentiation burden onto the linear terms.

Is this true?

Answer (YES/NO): NO